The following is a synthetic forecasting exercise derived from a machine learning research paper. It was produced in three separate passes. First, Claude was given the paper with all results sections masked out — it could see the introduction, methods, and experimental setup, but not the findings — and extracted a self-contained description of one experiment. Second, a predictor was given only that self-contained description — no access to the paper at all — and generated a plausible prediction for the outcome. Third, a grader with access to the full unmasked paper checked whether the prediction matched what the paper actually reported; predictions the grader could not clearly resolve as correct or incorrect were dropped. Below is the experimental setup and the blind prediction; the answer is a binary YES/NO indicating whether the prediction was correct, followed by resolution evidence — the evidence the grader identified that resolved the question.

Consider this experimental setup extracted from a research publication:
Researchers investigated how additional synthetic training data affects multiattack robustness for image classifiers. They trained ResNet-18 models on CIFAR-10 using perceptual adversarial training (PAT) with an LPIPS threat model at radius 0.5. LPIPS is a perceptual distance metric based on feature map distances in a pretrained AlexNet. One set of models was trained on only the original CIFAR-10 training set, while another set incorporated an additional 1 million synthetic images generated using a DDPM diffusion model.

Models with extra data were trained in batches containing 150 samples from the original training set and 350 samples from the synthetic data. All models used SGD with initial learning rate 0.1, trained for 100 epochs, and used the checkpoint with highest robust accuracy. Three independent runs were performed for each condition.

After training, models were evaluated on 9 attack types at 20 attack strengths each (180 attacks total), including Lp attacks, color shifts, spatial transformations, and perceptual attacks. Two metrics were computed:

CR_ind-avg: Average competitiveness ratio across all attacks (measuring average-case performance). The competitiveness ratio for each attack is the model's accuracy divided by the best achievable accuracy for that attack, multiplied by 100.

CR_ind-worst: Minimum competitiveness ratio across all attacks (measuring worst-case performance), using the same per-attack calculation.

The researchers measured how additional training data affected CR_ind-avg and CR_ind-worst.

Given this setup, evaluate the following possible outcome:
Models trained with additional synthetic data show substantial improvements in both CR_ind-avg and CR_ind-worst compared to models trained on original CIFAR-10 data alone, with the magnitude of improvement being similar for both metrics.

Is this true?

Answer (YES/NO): NO